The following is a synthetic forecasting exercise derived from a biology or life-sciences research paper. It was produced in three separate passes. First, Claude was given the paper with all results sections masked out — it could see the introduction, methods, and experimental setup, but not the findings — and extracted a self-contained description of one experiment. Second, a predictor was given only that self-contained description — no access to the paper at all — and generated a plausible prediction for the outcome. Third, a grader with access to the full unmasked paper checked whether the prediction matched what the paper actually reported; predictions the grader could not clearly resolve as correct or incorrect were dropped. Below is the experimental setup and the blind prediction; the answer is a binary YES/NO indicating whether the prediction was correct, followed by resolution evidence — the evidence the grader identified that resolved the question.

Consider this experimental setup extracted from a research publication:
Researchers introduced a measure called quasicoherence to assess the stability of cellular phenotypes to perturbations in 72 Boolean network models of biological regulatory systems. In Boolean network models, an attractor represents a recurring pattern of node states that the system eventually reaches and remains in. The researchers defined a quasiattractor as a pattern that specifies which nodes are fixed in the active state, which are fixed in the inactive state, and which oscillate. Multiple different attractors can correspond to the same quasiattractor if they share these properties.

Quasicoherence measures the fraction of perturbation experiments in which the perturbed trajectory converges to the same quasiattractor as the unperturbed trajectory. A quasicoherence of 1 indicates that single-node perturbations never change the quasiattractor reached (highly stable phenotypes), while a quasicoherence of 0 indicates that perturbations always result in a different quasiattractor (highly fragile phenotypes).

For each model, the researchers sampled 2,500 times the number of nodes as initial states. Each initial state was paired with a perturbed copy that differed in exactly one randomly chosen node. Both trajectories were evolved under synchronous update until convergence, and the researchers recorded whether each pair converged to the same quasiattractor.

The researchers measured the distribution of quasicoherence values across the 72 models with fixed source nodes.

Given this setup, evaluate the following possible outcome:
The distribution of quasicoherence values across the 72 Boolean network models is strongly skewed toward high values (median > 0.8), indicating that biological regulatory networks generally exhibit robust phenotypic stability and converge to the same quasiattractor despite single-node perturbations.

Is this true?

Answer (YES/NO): YES